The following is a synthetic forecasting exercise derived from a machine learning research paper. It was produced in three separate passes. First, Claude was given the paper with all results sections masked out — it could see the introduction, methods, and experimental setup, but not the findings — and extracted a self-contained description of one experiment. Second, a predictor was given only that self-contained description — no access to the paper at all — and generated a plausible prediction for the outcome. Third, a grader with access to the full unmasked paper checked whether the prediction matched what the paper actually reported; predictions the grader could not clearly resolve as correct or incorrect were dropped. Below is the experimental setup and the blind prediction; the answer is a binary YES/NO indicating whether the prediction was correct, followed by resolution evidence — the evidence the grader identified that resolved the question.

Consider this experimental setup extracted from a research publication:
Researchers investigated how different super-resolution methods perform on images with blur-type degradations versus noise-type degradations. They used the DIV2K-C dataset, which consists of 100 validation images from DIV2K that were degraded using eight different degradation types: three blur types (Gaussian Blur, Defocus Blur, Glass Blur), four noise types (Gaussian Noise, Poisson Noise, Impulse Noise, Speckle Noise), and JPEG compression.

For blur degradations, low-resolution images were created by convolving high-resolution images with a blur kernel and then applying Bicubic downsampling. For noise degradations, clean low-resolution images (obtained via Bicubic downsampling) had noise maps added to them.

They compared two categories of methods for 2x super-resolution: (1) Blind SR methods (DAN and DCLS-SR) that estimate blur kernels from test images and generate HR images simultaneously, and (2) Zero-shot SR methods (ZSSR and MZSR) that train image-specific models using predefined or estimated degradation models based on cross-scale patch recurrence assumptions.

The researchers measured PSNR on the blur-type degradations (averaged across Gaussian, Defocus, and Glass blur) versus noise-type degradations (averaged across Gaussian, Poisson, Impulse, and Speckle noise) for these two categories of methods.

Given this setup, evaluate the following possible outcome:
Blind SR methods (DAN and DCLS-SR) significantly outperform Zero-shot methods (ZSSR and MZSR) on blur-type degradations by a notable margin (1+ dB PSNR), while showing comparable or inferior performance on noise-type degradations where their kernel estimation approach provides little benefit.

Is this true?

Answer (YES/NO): YES